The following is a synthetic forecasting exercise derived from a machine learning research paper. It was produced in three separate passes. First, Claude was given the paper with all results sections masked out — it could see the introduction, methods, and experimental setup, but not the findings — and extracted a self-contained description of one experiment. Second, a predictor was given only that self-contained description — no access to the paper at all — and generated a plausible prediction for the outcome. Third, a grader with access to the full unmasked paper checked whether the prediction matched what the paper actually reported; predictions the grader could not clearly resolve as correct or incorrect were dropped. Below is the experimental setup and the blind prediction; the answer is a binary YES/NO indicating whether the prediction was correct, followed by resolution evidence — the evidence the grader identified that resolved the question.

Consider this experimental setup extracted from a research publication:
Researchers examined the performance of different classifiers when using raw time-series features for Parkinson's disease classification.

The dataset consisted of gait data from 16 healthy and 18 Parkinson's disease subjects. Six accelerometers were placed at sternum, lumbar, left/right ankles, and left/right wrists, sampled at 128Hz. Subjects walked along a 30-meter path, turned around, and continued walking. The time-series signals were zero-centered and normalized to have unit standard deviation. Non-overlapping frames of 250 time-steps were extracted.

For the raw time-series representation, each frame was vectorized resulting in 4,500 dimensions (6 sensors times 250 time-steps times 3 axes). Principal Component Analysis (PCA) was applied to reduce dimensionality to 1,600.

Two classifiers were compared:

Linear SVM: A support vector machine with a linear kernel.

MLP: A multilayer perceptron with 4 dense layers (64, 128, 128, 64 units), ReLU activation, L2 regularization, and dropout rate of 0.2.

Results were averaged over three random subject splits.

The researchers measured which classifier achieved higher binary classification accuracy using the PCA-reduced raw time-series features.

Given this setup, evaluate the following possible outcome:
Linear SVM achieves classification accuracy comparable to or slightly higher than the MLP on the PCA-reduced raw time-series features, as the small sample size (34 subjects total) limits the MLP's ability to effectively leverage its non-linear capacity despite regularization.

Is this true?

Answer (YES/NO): NO